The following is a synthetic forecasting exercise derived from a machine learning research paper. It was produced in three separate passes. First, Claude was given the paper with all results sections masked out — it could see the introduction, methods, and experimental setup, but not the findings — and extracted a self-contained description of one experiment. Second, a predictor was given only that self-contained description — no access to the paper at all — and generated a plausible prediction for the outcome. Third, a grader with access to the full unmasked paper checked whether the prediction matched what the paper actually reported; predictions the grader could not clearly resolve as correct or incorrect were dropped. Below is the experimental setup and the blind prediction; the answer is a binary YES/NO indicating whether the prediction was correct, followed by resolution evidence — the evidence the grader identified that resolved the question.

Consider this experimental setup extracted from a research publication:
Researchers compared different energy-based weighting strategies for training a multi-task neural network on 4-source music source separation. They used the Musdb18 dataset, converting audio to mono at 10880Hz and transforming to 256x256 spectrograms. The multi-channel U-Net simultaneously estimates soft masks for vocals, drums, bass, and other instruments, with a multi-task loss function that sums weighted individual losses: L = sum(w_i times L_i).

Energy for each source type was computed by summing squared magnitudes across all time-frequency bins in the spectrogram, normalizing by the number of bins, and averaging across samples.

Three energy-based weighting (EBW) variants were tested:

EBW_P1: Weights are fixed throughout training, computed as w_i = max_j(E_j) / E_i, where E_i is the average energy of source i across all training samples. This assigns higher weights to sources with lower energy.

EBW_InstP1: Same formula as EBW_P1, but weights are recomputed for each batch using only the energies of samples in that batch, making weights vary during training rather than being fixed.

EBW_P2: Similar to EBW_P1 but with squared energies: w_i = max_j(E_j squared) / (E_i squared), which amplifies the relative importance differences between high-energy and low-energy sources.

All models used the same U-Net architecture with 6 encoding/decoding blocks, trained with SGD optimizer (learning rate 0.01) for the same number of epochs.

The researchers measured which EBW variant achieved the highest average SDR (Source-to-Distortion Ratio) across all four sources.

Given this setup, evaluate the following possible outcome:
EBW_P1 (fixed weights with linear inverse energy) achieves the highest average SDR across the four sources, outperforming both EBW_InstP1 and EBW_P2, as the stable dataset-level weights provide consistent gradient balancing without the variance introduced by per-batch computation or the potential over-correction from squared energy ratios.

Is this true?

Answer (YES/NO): NO